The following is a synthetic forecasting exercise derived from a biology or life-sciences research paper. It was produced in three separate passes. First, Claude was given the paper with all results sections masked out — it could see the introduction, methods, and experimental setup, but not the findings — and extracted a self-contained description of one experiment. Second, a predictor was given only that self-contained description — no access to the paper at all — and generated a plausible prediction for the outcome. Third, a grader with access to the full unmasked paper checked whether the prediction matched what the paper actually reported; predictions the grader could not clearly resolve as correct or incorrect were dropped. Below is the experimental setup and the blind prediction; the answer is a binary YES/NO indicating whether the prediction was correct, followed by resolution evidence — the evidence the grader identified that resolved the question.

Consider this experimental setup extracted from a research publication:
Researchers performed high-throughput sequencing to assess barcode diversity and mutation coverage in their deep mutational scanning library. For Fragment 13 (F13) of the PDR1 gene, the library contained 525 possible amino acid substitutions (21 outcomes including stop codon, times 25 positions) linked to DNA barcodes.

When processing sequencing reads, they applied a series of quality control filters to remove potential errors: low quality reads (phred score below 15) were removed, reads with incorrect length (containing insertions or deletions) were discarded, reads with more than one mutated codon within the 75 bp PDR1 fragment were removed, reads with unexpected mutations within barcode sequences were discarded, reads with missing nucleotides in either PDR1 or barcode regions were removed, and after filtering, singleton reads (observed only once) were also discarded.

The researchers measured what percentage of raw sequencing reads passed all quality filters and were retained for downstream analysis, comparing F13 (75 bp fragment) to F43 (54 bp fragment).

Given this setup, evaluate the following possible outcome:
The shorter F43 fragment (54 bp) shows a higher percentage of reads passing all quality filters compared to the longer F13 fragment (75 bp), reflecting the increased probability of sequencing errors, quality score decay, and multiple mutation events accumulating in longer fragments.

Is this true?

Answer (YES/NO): YES